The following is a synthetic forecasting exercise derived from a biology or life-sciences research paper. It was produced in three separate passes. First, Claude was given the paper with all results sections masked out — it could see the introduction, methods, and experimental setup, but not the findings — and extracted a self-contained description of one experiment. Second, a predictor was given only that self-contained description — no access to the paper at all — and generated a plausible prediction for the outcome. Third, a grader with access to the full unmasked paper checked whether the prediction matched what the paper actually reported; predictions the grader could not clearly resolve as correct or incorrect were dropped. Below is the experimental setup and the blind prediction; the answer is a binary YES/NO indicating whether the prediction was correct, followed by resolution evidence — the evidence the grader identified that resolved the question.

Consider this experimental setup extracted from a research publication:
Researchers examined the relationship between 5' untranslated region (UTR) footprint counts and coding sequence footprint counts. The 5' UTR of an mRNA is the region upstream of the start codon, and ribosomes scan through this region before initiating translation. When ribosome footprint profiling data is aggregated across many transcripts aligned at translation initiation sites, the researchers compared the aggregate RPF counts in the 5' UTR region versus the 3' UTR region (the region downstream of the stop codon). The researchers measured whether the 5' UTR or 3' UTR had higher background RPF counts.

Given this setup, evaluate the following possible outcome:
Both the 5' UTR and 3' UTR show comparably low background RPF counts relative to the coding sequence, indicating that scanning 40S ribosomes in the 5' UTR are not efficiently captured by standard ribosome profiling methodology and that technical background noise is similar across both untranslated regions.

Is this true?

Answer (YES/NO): NO